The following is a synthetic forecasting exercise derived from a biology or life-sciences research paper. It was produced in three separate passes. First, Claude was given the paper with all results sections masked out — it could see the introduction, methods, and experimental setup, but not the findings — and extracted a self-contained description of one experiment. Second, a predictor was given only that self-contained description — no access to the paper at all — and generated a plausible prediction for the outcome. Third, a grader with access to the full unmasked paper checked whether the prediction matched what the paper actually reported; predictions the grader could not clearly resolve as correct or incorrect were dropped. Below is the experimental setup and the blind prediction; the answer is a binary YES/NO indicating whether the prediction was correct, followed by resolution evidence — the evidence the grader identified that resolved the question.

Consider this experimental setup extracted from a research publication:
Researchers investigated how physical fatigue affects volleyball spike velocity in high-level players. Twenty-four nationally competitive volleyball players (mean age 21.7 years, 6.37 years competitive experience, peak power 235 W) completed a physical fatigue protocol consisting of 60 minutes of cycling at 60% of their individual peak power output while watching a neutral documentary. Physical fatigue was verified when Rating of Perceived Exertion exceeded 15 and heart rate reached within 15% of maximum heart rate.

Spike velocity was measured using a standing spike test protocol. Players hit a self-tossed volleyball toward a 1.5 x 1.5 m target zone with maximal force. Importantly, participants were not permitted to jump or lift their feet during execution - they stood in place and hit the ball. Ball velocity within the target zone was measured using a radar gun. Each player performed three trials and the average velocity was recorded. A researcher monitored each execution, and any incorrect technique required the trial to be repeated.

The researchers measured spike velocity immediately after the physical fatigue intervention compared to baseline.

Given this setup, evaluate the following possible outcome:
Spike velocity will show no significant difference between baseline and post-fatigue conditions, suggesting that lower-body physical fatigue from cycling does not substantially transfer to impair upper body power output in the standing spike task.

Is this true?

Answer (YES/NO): NO